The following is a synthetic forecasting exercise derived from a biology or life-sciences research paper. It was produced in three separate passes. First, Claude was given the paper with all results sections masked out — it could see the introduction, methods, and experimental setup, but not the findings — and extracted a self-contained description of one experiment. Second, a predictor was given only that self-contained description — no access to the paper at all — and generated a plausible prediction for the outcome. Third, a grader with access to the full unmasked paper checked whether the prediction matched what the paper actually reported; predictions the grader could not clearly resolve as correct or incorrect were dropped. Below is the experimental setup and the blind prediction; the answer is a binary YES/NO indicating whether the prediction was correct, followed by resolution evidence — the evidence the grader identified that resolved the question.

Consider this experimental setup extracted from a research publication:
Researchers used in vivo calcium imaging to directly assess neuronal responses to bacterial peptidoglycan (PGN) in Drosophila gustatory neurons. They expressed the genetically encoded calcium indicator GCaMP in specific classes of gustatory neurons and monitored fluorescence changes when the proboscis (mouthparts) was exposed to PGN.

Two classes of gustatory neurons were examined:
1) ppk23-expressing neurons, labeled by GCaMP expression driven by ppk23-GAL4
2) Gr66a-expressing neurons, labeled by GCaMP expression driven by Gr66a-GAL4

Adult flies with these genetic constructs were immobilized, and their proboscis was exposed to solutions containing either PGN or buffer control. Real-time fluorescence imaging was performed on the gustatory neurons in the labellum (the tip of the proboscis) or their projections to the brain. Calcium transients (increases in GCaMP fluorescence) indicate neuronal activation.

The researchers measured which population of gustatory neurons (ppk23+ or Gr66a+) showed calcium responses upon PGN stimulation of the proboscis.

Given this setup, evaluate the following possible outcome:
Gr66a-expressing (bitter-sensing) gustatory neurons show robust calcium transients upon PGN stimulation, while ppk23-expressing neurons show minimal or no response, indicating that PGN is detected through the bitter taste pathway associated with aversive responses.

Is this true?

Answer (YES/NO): NO